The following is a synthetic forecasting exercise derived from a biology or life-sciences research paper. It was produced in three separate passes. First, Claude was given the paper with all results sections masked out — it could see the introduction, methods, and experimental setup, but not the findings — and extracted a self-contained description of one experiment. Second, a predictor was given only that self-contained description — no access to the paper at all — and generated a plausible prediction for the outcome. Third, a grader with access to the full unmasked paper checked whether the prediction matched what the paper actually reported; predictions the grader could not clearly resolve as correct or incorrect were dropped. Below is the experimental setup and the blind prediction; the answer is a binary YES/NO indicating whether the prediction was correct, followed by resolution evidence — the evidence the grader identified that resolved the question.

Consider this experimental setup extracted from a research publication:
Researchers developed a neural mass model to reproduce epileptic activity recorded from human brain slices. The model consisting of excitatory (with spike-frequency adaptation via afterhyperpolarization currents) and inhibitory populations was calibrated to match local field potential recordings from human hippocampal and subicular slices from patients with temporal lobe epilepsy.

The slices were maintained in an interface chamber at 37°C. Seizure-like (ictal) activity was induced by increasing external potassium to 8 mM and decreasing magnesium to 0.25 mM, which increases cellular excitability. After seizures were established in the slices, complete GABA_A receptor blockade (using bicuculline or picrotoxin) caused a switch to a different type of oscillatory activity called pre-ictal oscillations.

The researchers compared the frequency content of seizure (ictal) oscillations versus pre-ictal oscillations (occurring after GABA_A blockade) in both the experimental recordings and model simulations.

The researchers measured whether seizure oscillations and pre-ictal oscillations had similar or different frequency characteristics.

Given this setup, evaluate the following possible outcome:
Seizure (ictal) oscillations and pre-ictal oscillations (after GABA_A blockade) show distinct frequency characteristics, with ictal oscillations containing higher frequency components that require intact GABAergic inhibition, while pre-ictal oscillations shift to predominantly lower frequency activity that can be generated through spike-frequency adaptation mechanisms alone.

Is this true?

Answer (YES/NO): YES